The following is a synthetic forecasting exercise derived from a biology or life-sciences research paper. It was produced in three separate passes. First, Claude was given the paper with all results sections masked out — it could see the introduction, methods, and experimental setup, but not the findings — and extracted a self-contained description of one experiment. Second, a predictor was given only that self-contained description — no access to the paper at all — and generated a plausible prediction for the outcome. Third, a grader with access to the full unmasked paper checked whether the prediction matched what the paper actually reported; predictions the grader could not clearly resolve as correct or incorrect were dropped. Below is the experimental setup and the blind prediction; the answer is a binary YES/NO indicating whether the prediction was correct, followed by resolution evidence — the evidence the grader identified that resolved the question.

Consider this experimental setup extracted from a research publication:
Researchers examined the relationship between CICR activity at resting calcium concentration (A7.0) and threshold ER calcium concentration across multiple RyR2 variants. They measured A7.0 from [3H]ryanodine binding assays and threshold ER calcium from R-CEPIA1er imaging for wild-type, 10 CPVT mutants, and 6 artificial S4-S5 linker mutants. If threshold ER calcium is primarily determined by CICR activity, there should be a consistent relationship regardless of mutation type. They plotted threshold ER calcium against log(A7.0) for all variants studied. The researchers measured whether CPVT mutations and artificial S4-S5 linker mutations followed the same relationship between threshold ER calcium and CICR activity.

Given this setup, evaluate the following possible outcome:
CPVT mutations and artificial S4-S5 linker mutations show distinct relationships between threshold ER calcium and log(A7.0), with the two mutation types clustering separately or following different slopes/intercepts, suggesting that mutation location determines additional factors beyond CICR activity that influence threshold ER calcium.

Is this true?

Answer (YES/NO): NO